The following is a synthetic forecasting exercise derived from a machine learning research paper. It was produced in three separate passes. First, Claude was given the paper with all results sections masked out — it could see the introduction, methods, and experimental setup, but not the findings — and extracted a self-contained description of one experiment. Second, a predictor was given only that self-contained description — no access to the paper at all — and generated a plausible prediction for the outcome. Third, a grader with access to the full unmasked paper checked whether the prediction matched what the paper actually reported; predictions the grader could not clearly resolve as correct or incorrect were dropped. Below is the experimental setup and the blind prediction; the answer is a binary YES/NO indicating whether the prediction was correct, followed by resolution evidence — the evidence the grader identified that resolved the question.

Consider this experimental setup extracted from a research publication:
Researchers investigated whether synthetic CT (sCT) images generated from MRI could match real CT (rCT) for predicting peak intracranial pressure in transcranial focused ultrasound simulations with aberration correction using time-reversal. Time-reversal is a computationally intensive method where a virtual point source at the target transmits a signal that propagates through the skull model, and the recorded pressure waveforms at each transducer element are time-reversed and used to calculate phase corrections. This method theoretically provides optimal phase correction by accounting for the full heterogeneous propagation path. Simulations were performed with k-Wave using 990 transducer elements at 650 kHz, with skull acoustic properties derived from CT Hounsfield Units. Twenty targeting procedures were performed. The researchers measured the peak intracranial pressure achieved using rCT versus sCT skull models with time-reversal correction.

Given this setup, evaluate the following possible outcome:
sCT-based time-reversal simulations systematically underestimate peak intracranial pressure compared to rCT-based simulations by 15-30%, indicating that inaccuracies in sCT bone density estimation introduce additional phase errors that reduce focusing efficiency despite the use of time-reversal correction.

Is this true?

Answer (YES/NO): NO